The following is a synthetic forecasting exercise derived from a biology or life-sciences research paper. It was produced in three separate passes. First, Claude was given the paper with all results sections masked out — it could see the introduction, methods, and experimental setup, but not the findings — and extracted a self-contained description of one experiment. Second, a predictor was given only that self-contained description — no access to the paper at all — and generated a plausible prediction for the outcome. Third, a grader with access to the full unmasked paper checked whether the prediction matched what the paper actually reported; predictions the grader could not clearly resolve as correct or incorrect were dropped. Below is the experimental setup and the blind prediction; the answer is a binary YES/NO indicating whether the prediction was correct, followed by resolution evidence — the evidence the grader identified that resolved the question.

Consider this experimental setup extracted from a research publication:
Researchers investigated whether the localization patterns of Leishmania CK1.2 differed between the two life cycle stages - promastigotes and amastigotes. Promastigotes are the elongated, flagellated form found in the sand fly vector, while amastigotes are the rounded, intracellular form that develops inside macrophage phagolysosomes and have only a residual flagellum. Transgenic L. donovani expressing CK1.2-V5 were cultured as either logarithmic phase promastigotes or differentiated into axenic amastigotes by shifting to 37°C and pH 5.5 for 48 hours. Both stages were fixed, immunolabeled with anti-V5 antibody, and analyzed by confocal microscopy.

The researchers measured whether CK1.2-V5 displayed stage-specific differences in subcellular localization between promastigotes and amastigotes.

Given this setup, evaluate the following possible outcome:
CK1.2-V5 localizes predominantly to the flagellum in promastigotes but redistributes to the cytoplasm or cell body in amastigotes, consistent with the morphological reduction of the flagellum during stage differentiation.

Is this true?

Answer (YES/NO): NO